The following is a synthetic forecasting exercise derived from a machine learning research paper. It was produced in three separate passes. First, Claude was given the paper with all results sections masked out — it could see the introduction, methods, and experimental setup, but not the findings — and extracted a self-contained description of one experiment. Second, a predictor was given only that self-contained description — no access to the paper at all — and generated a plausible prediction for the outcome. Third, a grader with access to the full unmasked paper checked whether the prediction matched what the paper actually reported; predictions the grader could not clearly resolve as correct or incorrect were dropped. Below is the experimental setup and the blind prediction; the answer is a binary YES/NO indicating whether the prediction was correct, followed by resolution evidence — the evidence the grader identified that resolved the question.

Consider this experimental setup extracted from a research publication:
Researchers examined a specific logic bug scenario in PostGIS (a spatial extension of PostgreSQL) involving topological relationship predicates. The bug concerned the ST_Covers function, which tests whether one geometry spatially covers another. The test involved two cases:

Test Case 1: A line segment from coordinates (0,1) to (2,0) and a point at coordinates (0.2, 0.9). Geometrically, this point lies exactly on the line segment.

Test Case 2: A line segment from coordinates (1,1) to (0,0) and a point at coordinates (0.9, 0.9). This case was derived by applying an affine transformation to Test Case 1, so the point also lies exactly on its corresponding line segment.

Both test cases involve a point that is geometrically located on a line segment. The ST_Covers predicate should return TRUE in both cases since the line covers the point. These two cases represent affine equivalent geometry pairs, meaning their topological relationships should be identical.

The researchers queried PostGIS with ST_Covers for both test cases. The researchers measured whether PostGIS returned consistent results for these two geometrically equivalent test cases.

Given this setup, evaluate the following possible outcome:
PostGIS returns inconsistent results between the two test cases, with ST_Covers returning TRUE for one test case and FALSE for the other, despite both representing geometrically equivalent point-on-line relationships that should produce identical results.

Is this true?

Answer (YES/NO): YES